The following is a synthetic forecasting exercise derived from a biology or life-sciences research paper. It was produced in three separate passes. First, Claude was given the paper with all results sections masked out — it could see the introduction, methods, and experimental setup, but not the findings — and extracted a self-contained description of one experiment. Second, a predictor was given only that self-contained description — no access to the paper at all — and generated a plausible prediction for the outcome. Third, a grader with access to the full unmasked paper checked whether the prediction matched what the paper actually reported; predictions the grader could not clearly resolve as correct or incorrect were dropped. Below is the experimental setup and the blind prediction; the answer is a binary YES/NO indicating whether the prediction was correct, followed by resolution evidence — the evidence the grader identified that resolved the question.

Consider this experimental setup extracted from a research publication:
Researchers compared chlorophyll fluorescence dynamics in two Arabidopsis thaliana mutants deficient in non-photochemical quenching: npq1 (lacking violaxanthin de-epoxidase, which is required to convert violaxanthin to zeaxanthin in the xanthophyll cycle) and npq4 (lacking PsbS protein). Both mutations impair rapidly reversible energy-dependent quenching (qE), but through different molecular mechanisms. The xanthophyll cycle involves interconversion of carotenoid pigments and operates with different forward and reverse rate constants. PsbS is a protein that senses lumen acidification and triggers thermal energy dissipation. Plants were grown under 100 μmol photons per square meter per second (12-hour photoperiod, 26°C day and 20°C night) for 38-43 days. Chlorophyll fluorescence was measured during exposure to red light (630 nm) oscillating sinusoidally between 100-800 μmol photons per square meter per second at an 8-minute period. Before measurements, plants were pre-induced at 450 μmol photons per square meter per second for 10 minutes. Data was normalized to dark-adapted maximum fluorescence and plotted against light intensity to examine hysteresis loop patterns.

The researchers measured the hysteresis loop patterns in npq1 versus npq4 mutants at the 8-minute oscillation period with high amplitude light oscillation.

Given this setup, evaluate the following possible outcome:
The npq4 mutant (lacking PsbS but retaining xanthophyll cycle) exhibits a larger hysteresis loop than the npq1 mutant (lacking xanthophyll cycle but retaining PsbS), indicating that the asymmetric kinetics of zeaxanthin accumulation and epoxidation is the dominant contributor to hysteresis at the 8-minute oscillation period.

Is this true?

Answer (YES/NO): NO